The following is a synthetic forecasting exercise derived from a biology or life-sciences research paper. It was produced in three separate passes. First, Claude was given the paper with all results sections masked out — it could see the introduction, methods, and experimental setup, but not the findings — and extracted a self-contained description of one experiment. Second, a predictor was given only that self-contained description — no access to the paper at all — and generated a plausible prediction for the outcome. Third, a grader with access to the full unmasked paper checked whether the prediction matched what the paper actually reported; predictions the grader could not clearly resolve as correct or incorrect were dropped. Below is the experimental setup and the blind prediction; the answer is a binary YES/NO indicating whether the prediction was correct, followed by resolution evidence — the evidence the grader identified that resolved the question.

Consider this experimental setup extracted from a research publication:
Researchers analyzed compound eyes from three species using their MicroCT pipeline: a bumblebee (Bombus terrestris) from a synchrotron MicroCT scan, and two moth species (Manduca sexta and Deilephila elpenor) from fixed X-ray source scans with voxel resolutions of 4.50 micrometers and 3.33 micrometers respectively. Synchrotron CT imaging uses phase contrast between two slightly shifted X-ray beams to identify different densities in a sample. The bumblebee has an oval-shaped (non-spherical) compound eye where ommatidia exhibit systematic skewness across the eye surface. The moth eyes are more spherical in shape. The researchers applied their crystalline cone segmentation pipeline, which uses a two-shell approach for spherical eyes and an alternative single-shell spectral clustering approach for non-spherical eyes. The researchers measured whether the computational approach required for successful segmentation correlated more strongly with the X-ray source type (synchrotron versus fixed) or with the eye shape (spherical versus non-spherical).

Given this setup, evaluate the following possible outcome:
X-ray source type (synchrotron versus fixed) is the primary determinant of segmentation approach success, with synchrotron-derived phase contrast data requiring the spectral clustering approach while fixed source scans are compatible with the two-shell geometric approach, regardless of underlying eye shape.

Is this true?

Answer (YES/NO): NO